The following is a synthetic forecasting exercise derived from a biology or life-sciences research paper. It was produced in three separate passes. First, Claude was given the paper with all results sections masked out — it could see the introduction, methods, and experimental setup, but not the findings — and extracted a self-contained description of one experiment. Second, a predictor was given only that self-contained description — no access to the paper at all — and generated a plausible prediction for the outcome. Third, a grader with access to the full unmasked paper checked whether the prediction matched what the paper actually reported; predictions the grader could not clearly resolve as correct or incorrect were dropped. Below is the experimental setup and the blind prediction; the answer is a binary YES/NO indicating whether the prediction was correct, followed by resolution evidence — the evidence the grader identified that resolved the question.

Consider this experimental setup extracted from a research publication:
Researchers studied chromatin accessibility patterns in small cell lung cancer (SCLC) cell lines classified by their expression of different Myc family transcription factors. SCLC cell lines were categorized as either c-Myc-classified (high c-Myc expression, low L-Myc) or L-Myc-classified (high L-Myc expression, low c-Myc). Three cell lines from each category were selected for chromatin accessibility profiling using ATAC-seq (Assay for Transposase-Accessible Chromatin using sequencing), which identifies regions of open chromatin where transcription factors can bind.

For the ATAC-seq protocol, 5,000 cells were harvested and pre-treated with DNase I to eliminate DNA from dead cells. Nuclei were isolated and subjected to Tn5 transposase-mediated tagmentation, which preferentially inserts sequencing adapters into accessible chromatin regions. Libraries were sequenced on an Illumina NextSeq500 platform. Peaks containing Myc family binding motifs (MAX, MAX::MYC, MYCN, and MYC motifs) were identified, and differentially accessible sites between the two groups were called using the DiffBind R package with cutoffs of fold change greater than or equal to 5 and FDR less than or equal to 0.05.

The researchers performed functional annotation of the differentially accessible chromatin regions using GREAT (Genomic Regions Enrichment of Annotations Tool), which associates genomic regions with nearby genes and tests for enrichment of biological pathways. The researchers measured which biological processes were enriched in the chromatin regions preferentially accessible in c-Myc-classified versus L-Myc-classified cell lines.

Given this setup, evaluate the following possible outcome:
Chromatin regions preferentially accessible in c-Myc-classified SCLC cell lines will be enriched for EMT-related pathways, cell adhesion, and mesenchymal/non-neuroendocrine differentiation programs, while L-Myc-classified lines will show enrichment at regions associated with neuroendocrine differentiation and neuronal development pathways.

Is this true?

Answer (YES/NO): NO